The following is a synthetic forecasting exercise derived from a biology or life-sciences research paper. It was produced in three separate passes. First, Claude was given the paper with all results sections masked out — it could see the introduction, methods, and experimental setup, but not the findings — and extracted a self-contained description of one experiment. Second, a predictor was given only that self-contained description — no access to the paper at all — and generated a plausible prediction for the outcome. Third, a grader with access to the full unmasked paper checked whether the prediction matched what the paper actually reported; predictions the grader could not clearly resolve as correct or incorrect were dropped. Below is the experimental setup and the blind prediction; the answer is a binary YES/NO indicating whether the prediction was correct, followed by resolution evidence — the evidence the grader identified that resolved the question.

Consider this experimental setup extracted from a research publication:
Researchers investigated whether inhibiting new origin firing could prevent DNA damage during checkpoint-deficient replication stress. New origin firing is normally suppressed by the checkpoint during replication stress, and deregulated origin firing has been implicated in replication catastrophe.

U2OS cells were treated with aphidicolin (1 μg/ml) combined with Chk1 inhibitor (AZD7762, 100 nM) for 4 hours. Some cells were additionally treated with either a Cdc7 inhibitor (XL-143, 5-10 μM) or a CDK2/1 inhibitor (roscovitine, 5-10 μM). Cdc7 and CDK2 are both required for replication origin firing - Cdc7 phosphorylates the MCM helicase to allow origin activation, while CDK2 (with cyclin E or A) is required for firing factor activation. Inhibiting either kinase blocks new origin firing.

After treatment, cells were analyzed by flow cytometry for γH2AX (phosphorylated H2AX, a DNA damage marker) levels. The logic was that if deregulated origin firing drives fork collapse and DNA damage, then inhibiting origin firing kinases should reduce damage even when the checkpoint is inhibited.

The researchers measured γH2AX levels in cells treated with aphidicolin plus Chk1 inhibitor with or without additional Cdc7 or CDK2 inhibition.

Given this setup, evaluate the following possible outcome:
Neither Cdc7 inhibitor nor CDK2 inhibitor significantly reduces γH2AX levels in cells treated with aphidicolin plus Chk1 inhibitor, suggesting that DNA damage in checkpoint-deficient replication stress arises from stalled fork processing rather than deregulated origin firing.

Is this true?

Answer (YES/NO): NO